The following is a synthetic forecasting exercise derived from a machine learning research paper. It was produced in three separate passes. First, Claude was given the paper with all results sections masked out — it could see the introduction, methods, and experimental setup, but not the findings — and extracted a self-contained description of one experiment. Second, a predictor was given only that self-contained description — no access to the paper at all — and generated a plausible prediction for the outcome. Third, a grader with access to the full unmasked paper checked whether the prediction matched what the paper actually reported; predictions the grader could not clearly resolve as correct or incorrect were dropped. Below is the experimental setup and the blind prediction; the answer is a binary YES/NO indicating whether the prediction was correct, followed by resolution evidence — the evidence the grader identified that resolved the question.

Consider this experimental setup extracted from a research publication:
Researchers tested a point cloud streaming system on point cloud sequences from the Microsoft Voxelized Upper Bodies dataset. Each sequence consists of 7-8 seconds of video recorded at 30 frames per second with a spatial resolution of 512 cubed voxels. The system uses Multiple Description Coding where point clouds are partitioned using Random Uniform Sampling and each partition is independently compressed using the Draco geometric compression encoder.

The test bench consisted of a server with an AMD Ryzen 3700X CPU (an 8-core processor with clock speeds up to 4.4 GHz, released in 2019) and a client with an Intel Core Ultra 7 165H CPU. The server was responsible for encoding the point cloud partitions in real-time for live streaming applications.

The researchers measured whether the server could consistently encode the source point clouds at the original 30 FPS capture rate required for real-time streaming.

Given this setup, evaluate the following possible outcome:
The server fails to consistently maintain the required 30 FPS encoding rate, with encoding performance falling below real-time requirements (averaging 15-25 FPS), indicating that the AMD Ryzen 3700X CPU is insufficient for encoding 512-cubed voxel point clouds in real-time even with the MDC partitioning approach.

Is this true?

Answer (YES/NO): YES